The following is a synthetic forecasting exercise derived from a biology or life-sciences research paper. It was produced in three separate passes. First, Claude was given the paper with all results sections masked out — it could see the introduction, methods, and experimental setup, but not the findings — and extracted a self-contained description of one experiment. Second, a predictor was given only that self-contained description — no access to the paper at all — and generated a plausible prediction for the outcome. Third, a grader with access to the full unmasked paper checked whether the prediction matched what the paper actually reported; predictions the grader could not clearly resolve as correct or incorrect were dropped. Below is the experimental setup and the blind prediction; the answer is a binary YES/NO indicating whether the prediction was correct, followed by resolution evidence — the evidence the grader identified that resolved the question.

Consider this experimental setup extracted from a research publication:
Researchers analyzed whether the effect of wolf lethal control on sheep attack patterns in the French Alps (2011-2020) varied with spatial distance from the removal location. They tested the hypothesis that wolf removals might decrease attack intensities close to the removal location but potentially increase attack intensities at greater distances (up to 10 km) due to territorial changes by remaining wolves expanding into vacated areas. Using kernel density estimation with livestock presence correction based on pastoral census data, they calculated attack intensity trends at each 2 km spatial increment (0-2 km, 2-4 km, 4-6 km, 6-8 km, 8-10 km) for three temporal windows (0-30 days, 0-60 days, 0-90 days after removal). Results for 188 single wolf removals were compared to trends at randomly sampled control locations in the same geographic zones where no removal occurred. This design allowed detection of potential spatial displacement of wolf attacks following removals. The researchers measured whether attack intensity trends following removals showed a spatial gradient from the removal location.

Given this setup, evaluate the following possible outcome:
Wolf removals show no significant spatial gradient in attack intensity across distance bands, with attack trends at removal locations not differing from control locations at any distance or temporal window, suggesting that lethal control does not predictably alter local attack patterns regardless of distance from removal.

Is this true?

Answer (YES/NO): NO